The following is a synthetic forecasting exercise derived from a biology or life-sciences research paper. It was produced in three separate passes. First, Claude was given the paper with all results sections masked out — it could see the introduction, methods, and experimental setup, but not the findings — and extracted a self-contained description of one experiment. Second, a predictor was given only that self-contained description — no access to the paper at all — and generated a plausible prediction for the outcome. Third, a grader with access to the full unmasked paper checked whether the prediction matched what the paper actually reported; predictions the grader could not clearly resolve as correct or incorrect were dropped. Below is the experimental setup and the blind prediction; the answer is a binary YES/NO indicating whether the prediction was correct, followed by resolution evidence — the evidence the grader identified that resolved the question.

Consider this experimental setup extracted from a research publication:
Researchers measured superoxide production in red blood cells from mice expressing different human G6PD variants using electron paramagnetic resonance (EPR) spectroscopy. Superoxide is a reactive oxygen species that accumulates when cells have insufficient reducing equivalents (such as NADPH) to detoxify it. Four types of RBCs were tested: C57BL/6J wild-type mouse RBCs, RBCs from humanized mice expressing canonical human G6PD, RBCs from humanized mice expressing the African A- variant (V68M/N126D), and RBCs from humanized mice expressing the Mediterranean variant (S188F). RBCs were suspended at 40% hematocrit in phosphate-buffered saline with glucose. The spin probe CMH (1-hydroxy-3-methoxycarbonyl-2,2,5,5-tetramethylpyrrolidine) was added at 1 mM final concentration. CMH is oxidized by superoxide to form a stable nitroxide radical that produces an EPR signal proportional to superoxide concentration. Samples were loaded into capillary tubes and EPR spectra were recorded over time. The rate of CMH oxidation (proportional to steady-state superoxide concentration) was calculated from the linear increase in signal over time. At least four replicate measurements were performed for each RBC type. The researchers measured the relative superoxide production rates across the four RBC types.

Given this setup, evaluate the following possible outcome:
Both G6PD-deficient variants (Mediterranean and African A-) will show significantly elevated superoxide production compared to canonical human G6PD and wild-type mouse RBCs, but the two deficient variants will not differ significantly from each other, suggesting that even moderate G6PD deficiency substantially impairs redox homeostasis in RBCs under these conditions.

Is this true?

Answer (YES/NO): NO